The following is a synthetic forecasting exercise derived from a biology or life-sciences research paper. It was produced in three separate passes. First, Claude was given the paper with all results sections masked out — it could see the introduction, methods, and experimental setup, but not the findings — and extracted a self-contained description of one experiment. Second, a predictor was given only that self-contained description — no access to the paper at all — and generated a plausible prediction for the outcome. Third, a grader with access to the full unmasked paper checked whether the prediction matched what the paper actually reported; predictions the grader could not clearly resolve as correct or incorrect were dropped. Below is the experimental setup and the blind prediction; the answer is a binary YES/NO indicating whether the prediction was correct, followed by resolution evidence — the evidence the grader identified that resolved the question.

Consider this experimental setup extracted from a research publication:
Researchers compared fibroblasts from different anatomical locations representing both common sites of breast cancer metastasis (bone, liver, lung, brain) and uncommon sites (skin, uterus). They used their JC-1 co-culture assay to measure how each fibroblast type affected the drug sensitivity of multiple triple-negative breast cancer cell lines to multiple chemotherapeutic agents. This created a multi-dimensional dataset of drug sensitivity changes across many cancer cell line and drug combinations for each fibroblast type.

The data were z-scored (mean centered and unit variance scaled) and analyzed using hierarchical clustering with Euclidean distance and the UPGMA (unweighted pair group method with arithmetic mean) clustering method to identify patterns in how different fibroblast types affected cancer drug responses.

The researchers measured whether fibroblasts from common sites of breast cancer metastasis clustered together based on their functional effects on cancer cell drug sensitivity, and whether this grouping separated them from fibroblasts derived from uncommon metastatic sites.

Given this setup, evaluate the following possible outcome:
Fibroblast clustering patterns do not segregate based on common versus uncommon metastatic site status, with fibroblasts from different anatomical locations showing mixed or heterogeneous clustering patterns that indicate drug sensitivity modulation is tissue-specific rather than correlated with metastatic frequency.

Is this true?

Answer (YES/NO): NO